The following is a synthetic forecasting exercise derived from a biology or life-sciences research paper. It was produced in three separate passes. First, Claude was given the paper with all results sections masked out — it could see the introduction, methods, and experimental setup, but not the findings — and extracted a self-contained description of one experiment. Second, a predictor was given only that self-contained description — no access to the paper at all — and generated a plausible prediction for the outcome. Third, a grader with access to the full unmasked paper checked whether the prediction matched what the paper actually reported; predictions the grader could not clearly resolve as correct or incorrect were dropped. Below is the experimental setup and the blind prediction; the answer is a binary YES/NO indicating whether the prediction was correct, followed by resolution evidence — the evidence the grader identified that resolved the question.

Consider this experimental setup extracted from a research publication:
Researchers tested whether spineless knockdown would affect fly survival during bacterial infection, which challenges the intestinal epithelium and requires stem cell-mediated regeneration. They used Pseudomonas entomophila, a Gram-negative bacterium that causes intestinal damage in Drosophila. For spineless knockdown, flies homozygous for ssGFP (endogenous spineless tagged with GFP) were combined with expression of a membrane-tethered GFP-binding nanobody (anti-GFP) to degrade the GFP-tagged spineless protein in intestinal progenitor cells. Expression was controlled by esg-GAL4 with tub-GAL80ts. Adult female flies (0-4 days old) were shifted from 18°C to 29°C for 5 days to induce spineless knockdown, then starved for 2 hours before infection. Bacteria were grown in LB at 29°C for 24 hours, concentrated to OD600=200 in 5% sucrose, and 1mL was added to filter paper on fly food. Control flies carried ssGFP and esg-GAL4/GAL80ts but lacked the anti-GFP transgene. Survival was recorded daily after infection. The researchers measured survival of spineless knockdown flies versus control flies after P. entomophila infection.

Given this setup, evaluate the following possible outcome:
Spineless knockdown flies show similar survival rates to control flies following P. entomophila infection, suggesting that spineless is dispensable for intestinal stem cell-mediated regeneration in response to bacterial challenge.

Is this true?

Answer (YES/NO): YES